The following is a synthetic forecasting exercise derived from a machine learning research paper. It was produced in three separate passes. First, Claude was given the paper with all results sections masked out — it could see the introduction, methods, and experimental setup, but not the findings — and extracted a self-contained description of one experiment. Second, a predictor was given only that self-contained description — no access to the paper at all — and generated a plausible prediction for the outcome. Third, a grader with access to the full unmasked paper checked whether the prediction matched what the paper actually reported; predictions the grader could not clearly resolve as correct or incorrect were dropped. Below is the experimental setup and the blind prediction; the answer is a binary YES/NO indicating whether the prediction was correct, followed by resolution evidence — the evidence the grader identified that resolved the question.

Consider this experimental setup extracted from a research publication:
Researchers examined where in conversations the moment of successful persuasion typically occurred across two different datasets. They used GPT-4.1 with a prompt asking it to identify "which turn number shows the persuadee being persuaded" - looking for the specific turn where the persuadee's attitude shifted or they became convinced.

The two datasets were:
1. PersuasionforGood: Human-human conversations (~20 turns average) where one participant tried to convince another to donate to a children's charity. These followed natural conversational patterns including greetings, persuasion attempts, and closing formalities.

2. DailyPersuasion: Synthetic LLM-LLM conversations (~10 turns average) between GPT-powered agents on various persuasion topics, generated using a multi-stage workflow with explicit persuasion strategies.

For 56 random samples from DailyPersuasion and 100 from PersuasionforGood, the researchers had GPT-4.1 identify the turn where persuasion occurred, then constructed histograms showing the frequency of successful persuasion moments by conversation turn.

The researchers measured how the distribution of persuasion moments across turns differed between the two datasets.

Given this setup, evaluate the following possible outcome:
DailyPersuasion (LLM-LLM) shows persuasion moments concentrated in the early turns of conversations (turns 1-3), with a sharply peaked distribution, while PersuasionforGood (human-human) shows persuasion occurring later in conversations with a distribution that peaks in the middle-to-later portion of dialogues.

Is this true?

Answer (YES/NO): NO